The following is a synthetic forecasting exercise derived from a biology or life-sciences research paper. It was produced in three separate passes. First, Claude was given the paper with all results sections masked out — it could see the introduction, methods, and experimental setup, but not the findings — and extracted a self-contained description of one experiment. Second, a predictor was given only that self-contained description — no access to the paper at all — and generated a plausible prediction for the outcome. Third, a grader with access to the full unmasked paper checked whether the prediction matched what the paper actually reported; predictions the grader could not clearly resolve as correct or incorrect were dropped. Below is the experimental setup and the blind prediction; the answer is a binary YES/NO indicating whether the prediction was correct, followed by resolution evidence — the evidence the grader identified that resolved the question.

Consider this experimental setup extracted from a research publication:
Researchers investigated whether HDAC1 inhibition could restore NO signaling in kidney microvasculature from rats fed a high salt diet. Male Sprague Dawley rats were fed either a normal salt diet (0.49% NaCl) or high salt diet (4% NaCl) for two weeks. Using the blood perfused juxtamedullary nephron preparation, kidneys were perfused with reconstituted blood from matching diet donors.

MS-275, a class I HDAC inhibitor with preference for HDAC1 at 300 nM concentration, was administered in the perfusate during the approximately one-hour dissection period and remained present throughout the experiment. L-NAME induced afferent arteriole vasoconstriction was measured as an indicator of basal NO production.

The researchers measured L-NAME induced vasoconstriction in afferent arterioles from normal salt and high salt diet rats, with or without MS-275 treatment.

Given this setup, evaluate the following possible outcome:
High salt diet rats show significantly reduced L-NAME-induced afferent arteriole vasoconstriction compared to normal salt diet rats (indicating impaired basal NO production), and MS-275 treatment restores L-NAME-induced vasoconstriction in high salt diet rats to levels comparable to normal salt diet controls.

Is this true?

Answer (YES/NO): YES